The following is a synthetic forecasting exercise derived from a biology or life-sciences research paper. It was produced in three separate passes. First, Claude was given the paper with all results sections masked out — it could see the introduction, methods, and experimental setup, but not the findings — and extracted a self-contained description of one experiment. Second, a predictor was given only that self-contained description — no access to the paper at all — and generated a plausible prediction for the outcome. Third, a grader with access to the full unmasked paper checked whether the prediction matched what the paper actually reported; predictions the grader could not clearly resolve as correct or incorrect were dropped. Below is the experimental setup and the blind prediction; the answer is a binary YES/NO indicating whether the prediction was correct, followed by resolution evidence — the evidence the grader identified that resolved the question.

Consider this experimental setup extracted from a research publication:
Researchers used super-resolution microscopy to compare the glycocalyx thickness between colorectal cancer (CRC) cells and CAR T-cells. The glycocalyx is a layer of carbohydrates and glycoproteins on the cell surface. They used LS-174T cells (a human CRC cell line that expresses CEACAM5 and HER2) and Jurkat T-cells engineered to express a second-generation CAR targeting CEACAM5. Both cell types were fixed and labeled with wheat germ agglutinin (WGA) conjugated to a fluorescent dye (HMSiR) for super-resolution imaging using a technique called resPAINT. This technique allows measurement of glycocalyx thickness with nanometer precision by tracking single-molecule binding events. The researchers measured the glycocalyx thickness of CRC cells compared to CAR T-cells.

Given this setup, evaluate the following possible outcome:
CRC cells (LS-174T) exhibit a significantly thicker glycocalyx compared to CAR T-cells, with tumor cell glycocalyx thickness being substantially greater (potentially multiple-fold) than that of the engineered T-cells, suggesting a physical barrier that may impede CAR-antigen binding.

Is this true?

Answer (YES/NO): YES